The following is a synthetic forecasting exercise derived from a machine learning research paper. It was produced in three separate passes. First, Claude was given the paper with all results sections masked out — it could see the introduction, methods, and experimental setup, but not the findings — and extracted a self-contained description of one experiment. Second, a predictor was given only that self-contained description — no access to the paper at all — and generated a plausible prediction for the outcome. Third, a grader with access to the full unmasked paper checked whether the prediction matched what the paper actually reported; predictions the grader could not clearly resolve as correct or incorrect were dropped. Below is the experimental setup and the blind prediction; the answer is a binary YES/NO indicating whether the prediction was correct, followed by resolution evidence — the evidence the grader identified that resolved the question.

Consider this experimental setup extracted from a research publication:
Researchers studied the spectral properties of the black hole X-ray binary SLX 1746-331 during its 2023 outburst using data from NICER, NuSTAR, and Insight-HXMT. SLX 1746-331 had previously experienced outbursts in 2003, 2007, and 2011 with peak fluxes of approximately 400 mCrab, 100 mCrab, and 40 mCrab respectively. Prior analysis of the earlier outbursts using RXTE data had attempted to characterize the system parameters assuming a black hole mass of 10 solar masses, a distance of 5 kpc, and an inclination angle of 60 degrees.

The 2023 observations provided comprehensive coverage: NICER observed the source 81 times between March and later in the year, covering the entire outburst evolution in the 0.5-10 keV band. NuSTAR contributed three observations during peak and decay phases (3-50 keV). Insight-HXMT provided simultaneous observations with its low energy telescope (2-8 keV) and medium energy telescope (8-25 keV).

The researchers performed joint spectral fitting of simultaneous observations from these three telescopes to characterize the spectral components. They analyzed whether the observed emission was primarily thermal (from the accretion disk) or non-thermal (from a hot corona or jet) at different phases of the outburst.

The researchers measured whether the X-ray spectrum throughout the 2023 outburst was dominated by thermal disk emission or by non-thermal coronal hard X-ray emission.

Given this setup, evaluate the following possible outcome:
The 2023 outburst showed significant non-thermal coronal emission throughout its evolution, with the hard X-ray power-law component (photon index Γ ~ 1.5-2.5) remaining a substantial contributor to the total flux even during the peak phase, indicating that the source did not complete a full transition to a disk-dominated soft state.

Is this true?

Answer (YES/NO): NO